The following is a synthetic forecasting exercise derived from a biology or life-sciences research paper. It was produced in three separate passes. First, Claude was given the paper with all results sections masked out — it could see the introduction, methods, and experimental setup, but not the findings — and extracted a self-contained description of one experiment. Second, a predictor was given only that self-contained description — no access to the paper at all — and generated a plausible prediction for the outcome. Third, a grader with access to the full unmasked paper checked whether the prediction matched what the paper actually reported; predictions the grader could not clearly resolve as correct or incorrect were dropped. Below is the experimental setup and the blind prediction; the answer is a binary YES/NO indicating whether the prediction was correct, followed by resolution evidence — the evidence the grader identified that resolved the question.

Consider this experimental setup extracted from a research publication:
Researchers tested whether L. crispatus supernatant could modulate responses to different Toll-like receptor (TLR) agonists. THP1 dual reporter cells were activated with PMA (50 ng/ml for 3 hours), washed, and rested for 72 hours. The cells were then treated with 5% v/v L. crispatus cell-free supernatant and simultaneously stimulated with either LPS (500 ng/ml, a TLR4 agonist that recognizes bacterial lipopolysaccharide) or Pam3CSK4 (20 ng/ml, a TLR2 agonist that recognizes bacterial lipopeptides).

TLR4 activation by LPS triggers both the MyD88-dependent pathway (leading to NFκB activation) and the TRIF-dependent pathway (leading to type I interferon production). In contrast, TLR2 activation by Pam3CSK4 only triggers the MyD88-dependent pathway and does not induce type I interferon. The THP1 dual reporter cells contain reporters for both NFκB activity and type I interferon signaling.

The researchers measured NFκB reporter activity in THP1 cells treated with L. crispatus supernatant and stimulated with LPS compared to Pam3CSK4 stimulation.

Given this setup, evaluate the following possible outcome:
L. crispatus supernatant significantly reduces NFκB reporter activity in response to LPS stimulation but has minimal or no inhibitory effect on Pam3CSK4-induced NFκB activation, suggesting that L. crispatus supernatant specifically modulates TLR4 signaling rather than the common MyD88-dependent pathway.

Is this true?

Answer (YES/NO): NO